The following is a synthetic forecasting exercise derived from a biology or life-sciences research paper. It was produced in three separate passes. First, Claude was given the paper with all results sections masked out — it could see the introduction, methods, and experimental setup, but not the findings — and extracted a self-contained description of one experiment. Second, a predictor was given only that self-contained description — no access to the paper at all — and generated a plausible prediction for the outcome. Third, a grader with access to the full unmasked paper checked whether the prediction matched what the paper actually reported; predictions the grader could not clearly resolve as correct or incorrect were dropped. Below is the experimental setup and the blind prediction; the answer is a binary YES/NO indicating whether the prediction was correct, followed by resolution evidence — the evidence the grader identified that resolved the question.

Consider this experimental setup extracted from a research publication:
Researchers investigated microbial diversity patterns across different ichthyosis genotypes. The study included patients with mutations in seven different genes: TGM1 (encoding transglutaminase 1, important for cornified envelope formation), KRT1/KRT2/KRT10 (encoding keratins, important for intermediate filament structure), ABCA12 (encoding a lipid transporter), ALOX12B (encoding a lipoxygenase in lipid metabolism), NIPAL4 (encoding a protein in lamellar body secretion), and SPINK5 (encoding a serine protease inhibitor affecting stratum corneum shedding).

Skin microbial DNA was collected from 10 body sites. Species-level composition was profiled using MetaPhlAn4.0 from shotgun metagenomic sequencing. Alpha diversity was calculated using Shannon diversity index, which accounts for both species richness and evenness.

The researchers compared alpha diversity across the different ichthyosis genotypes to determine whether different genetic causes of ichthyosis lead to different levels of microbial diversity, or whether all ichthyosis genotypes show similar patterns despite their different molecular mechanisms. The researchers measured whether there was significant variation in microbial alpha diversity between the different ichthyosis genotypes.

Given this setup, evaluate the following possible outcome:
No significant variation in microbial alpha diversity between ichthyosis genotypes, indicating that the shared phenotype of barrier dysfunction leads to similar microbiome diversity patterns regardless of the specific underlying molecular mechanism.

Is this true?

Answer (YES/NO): NO